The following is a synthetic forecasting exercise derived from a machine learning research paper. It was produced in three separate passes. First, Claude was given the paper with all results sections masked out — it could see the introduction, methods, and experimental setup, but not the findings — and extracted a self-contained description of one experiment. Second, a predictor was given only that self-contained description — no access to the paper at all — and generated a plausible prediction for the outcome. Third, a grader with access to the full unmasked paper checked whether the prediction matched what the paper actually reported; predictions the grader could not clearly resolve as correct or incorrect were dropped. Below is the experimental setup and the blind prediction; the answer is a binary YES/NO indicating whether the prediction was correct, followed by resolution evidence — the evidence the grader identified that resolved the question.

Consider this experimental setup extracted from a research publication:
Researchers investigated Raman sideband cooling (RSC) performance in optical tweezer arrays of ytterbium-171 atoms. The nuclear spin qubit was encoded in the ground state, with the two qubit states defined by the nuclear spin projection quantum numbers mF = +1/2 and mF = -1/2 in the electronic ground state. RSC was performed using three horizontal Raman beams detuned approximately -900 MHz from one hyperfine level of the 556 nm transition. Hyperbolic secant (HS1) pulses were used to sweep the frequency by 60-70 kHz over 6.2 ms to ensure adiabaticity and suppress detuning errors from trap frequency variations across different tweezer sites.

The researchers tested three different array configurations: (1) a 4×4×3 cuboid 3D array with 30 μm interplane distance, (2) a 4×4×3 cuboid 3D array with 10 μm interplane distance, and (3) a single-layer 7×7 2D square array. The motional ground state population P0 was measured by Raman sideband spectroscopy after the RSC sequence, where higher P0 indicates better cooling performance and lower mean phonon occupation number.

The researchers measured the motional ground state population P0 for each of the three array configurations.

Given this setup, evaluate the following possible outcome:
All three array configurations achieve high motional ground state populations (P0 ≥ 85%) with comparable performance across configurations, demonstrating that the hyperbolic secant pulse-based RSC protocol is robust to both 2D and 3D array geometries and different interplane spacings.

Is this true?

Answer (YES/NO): NO